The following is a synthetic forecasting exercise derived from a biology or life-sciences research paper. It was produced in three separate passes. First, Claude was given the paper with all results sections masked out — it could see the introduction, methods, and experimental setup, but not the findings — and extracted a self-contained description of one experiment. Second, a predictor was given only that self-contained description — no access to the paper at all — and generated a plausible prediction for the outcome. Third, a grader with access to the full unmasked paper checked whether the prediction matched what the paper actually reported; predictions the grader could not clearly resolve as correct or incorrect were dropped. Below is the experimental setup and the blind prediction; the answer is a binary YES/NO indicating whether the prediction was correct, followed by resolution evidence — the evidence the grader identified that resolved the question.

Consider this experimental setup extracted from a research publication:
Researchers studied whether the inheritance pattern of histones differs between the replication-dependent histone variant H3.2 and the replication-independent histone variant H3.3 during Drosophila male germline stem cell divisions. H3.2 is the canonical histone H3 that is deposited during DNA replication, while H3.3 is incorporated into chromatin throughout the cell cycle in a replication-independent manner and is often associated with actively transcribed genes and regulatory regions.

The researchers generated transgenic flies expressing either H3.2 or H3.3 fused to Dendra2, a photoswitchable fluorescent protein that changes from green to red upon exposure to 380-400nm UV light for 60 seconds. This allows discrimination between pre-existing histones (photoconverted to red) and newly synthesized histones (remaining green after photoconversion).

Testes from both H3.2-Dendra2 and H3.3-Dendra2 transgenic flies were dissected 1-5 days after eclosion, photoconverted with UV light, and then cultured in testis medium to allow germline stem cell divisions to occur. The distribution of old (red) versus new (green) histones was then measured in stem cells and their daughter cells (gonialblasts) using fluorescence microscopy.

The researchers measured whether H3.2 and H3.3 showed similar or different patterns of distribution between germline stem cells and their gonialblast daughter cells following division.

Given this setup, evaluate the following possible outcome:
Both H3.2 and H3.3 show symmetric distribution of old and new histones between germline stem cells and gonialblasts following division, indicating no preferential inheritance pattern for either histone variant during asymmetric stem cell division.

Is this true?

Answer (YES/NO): YES